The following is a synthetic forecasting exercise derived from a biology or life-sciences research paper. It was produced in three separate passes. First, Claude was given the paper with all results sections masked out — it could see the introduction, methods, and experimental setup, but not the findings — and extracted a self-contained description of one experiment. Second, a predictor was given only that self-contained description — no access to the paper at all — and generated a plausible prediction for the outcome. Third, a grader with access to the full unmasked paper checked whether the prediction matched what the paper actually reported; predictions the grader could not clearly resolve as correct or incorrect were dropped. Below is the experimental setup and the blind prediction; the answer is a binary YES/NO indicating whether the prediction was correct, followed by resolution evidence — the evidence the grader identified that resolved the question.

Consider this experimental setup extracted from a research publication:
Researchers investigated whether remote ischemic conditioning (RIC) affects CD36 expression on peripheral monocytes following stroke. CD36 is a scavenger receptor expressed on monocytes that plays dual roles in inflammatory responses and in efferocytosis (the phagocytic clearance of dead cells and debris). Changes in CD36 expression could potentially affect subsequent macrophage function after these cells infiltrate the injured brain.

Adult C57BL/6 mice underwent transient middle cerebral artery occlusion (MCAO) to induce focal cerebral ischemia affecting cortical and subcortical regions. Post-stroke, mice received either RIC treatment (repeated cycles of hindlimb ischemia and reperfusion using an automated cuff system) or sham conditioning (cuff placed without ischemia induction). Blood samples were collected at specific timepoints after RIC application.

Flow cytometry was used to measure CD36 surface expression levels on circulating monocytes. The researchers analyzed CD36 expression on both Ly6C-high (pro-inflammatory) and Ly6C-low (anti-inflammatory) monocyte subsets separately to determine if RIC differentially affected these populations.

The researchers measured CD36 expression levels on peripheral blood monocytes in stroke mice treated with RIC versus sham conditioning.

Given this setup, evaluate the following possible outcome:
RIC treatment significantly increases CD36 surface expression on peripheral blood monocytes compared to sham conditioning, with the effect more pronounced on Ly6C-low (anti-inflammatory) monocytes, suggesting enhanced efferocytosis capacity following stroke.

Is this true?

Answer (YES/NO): NO